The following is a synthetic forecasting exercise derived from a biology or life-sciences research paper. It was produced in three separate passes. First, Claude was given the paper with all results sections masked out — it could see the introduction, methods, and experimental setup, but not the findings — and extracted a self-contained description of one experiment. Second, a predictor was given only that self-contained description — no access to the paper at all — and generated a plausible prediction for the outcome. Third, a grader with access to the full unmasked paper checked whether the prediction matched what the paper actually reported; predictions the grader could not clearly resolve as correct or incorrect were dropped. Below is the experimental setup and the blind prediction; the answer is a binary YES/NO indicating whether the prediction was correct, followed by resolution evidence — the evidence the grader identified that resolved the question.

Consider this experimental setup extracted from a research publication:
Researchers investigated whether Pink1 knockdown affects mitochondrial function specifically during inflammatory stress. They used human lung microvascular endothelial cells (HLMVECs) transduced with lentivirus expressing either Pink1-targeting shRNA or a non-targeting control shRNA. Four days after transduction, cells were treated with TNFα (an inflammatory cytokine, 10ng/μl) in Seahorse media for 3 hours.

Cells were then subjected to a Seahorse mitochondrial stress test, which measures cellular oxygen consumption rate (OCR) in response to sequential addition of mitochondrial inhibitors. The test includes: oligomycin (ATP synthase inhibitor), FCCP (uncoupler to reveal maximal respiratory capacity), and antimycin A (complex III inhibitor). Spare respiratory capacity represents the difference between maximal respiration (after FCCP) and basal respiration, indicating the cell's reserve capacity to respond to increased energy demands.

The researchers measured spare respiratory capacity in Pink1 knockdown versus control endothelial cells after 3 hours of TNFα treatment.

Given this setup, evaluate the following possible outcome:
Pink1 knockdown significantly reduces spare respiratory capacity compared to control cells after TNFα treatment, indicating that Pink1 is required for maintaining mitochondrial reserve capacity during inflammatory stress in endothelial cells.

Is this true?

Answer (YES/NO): NO